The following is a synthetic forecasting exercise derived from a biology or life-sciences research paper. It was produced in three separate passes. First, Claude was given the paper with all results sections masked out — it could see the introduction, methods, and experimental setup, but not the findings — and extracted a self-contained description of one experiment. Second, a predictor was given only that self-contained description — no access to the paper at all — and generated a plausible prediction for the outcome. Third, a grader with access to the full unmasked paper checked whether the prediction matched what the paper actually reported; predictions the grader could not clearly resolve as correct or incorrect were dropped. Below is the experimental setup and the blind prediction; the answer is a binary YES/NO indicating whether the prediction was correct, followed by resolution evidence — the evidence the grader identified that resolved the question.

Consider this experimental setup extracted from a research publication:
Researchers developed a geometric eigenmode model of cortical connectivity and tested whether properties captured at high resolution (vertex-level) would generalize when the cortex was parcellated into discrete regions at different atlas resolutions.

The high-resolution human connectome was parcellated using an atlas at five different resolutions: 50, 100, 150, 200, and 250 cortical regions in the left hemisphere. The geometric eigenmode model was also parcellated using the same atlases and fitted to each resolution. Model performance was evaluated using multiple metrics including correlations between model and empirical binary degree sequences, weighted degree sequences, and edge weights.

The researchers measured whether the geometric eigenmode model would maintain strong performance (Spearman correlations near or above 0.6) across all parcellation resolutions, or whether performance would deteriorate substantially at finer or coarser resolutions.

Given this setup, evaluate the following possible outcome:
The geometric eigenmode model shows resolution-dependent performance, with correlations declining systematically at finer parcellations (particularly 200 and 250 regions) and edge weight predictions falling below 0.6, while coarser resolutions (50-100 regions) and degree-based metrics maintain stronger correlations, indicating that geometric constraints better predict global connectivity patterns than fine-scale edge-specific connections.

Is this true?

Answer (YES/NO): NO